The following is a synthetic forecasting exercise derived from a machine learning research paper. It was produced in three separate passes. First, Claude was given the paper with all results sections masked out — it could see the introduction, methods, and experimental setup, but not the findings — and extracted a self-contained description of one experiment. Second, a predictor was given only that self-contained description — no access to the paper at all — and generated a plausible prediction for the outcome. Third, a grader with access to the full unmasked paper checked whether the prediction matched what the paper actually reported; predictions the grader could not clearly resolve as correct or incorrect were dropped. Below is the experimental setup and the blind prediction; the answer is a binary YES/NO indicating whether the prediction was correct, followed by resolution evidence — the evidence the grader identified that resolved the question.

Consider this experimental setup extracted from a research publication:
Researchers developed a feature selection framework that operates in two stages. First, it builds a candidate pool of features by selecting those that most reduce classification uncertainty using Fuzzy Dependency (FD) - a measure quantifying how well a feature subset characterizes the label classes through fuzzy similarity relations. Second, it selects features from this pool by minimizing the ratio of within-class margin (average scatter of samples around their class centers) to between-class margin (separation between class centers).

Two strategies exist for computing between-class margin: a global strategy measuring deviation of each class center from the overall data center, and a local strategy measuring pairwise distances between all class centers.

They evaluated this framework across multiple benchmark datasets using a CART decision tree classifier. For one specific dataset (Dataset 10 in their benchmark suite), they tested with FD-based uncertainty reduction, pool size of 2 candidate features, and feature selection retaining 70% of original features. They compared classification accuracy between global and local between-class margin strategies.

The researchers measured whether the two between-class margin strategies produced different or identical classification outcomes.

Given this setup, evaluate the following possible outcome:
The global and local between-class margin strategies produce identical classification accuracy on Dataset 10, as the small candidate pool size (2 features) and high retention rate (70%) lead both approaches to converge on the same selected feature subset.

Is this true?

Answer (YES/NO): YES